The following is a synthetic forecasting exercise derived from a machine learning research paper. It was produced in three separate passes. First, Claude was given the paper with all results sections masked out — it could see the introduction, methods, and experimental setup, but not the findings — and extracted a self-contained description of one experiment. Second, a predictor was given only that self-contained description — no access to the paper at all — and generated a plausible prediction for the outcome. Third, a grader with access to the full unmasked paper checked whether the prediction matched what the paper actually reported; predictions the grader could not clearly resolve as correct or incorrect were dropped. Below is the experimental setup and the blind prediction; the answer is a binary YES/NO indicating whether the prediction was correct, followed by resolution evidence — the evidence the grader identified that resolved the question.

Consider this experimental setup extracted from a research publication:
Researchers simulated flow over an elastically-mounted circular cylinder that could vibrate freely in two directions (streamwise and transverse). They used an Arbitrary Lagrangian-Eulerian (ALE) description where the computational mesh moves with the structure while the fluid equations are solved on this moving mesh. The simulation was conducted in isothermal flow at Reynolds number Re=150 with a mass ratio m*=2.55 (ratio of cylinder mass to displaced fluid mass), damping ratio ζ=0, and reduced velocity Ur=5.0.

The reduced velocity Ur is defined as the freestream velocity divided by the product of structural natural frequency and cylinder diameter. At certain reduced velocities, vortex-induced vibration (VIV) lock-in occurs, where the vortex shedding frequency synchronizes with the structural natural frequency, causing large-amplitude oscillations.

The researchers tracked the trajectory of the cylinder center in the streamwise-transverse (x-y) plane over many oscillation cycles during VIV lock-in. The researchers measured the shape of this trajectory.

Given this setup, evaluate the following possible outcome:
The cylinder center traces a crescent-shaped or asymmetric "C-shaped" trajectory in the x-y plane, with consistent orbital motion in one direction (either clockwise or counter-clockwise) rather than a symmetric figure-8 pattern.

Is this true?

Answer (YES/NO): NO